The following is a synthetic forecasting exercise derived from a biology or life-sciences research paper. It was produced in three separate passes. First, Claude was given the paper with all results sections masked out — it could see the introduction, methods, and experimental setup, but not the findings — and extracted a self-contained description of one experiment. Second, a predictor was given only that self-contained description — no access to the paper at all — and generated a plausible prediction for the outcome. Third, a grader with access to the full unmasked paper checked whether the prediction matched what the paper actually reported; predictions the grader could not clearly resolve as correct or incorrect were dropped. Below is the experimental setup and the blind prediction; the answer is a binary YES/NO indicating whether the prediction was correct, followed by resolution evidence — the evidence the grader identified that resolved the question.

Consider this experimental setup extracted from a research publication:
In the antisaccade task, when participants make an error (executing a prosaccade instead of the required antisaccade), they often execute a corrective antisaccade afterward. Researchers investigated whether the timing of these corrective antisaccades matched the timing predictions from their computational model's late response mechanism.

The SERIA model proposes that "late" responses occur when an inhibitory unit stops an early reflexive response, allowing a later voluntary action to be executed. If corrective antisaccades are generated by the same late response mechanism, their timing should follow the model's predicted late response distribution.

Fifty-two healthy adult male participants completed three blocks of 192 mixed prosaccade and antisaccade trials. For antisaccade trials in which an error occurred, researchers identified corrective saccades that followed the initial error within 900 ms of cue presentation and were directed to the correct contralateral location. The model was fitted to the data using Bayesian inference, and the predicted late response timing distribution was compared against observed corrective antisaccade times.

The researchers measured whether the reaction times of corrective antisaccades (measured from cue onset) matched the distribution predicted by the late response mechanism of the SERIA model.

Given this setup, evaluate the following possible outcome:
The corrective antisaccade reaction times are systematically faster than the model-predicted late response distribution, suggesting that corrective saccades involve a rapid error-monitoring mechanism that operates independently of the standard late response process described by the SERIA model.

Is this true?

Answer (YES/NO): NO